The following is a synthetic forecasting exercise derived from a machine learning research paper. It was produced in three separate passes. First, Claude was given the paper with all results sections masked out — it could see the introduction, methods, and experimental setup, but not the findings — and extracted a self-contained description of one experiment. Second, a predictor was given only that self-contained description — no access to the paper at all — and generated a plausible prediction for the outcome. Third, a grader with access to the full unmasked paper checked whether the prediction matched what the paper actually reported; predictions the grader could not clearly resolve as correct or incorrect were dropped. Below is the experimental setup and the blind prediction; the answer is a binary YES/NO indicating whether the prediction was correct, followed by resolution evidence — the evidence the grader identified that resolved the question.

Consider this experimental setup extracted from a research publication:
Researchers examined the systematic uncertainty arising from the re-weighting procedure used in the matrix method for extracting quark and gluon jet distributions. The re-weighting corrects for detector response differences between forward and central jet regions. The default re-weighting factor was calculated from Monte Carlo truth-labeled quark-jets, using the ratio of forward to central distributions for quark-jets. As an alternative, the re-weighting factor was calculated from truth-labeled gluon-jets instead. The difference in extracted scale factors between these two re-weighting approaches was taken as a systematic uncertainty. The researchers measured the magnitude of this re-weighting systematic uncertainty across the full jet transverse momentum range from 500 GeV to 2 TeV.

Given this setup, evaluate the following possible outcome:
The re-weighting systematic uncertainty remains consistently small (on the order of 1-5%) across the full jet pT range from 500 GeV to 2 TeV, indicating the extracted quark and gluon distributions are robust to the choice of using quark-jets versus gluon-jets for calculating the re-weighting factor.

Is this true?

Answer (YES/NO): NO